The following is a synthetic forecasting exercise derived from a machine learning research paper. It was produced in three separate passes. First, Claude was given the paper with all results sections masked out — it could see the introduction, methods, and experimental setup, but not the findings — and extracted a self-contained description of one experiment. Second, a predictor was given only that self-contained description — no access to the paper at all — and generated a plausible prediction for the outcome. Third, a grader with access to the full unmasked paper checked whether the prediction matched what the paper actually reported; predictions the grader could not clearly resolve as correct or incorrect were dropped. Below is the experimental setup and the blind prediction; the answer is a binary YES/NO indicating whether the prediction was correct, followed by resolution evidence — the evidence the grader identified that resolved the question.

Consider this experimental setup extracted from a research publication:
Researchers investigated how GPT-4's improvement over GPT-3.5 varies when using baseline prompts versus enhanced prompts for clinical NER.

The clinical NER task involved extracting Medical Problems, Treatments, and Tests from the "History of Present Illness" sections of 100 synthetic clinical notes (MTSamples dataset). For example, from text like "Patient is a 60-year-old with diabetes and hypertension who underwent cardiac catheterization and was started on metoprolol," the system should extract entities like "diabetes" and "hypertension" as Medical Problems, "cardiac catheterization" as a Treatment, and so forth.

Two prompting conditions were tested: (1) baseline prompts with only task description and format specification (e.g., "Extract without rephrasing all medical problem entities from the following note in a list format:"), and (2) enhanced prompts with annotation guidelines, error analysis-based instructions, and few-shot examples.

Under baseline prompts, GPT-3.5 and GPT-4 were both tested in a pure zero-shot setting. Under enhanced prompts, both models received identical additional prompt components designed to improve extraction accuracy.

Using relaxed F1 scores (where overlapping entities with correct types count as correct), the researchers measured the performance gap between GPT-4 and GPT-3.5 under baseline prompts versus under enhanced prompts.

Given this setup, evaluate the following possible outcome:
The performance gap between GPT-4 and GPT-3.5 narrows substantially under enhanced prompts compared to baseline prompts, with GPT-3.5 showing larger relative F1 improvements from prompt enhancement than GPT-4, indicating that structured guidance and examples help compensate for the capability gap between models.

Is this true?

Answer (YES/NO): YES